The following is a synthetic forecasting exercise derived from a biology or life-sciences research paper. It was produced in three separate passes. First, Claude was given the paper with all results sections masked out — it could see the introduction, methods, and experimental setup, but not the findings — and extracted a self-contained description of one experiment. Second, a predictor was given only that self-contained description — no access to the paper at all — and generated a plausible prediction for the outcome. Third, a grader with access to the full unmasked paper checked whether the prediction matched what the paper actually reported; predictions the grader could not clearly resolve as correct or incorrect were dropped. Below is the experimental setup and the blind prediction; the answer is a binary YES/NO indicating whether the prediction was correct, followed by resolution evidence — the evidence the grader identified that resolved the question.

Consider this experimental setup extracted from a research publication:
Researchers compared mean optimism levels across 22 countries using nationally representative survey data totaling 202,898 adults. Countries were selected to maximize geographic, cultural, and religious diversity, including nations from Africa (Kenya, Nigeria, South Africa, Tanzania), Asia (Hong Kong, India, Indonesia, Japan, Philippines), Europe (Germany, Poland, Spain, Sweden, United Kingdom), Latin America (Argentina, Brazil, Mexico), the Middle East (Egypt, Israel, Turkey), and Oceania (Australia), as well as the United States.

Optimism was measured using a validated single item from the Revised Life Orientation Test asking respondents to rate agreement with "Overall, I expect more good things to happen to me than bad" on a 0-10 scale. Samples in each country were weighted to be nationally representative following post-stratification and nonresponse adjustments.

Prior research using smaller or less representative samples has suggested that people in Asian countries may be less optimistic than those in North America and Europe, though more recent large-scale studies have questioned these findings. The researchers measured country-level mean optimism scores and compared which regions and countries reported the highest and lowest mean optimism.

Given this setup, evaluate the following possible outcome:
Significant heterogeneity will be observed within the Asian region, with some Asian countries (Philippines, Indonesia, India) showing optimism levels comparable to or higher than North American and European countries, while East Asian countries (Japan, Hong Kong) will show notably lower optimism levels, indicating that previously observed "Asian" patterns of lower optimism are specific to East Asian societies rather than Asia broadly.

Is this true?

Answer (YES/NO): NO